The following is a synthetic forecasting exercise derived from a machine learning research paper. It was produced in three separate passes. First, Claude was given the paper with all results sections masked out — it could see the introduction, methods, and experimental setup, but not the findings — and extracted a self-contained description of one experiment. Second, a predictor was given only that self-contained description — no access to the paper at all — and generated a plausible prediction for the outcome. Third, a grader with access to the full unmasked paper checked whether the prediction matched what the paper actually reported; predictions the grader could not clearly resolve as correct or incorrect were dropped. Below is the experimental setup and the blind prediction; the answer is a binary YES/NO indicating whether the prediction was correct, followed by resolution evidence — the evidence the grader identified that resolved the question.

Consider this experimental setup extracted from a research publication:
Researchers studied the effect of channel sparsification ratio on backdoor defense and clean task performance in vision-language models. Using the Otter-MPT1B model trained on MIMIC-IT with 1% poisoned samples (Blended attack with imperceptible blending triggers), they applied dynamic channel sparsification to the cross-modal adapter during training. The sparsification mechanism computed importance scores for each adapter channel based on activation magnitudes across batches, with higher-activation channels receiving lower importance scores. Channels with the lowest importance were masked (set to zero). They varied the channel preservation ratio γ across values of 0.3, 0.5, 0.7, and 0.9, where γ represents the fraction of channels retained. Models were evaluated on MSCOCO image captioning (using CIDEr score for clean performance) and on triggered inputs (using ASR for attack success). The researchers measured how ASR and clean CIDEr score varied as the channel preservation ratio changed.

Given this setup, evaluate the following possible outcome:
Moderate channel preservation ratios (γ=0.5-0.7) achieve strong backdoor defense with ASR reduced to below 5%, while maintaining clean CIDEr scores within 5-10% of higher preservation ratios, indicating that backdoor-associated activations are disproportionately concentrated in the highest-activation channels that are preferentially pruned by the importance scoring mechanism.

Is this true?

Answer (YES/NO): NO